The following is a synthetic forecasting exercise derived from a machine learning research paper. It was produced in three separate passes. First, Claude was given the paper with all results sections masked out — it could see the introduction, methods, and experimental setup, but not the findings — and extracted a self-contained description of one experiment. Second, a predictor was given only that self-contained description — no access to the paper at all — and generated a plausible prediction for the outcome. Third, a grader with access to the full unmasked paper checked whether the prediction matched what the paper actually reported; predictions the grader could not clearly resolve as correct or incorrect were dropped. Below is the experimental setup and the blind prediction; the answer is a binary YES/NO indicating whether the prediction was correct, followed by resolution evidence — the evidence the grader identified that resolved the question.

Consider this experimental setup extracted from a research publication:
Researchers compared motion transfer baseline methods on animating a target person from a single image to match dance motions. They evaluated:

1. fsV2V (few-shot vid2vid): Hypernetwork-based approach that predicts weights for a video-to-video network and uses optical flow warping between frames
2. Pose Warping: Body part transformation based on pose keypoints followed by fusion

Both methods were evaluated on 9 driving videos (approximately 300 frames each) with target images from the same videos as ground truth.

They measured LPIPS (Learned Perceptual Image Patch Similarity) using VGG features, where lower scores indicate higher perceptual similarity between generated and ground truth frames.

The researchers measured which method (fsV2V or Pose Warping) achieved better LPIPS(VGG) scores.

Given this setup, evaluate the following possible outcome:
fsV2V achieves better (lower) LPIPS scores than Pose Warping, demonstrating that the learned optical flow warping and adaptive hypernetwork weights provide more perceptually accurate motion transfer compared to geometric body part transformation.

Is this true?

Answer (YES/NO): NO